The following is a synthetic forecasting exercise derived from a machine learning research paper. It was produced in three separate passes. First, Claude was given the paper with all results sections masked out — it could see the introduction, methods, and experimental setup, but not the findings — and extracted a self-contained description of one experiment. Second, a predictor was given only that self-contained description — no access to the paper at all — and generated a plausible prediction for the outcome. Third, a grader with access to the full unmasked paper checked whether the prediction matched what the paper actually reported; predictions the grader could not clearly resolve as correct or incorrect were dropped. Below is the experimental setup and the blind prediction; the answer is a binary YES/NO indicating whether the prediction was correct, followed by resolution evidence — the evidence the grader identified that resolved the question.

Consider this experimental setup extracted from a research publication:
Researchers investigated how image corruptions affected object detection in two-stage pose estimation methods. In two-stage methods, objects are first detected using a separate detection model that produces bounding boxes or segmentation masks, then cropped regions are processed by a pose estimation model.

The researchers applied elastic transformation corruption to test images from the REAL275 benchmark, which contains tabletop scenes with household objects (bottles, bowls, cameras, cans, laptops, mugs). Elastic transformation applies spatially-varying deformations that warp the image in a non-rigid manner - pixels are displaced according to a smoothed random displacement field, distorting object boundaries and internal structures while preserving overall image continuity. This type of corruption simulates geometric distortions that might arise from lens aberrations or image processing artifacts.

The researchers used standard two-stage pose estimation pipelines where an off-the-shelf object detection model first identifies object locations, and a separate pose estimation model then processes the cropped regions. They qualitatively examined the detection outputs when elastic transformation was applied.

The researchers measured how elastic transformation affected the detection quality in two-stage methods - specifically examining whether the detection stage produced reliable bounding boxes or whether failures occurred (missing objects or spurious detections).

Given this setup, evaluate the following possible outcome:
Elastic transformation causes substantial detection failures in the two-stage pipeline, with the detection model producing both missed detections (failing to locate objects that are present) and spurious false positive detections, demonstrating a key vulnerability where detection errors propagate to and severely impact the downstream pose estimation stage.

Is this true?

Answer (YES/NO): YES